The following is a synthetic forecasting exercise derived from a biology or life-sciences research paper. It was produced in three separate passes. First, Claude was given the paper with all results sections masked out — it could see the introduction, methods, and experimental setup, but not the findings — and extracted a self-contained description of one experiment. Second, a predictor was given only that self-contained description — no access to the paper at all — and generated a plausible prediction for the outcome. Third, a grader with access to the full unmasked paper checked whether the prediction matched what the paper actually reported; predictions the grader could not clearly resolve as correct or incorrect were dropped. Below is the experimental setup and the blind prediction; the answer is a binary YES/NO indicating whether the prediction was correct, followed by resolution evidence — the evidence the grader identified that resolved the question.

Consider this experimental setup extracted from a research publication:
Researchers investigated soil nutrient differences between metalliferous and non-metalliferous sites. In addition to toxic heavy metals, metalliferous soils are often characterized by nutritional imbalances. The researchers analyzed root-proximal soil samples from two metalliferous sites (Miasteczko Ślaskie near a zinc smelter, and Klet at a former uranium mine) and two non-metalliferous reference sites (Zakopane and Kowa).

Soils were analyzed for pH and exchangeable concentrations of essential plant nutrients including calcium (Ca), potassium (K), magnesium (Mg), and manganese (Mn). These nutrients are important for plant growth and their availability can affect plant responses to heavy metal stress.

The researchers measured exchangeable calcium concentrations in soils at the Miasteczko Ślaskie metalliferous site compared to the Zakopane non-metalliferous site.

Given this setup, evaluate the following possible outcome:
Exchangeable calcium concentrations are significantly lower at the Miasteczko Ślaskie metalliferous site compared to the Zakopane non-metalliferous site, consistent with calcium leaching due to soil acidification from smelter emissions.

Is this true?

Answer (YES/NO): YES